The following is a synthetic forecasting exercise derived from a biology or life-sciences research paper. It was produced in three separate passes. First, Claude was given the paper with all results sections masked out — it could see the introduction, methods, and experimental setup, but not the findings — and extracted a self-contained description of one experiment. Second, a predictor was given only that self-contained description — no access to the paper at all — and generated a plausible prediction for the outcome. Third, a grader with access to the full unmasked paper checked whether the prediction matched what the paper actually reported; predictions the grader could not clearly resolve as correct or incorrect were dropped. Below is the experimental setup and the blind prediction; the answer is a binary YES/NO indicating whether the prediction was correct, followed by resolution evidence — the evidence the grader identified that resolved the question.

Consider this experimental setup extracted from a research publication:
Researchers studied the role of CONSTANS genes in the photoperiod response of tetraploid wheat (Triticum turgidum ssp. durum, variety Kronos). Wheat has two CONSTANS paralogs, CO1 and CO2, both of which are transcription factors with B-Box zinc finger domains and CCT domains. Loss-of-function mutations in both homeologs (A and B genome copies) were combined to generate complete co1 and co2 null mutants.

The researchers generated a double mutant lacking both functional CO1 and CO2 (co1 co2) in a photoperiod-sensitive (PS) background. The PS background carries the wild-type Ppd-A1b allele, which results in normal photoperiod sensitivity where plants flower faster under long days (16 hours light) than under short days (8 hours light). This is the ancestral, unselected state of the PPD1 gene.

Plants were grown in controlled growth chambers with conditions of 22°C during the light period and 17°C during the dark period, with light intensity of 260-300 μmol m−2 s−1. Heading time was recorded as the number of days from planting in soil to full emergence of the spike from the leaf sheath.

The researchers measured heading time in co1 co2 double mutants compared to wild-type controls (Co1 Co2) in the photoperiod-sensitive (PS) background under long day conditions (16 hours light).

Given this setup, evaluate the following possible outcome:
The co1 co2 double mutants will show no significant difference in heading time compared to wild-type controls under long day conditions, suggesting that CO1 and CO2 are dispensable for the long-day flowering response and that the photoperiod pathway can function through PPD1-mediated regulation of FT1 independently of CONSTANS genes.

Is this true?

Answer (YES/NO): NO